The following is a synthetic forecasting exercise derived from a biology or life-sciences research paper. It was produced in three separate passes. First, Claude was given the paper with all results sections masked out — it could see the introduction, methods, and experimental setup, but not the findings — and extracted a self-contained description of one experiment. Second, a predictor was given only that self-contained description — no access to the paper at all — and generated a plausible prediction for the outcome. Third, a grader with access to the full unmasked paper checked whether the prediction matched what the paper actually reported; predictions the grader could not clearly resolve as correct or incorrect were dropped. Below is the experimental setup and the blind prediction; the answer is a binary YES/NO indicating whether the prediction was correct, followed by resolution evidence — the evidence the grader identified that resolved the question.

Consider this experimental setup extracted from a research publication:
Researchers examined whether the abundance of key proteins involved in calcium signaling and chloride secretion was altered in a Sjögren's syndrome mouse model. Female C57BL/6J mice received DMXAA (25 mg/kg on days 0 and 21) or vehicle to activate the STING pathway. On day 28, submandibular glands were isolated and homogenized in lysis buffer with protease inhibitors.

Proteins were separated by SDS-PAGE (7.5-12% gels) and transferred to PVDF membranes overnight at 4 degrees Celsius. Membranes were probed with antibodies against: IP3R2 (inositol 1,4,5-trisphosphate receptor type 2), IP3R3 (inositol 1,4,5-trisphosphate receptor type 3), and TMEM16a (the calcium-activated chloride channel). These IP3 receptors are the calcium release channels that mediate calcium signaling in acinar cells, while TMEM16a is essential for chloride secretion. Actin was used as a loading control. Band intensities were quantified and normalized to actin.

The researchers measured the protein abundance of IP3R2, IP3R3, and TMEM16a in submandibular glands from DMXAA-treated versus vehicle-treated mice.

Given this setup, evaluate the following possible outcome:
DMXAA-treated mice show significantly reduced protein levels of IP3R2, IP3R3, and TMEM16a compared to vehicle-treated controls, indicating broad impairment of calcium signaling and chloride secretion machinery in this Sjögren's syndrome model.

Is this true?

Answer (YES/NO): NO